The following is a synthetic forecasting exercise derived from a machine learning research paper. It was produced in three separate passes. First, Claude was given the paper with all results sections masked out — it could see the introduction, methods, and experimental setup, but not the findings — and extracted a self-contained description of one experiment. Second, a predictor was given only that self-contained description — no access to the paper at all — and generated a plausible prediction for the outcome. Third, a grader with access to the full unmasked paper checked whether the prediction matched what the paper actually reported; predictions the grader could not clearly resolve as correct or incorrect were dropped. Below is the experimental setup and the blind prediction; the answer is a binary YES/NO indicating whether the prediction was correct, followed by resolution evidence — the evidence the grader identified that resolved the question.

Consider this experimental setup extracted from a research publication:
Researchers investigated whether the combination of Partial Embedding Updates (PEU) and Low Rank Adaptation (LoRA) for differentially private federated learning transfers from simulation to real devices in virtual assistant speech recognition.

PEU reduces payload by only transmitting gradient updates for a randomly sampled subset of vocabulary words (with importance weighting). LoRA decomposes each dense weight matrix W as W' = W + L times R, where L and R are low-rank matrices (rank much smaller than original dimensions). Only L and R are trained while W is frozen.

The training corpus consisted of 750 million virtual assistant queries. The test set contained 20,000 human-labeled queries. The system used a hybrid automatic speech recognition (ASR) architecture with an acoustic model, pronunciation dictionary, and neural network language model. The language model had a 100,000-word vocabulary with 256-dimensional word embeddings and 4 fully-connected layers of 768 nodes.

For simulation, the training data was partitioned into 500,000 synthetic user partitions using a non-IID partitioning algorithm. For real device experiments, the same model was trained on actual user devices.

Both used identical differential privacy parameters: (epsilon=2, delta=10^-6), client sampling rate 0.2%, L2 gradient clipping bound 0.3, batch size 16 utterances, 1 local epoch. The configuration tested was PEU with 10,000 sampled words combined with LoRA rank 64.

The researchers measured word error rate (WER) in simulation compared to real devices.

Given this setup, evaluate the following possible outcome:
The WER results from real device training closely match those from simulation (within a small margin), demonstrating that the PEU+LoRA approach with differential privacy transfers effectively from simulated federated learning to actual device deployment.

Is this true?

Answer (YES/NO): YES